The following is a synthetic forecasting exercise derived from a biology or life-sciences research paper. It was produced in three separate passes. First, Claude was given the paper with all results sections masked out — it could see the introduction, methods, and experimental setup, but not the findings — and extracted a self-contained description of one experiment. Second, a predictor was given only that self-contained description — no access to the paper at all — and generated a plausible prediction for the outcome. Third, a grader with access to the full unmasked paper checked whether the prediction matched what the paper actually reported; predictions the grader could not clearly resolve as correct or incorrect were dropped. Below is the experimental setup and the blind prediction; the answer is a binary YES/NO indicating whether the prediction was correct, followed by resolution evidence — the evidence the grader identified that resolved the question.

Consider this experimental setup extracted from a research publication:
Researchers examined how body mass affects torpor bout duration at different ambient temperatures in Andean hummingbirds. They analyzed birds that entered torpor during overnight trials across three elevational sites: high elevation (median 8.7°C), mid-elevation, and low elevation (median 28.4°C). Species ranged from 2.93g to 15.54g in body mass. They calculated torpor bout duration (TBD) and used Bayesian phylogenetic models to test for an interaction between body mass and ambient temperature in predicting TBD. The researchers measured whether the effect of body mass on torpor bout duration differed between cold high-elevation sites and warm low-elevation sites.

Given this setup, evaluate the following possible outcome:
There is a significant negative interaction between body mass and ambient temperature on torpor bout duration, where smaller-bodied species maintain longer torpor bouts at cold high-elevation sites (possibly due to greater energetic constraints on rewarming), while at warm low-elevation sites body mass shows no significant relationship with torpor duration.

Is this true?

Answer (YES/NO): NO